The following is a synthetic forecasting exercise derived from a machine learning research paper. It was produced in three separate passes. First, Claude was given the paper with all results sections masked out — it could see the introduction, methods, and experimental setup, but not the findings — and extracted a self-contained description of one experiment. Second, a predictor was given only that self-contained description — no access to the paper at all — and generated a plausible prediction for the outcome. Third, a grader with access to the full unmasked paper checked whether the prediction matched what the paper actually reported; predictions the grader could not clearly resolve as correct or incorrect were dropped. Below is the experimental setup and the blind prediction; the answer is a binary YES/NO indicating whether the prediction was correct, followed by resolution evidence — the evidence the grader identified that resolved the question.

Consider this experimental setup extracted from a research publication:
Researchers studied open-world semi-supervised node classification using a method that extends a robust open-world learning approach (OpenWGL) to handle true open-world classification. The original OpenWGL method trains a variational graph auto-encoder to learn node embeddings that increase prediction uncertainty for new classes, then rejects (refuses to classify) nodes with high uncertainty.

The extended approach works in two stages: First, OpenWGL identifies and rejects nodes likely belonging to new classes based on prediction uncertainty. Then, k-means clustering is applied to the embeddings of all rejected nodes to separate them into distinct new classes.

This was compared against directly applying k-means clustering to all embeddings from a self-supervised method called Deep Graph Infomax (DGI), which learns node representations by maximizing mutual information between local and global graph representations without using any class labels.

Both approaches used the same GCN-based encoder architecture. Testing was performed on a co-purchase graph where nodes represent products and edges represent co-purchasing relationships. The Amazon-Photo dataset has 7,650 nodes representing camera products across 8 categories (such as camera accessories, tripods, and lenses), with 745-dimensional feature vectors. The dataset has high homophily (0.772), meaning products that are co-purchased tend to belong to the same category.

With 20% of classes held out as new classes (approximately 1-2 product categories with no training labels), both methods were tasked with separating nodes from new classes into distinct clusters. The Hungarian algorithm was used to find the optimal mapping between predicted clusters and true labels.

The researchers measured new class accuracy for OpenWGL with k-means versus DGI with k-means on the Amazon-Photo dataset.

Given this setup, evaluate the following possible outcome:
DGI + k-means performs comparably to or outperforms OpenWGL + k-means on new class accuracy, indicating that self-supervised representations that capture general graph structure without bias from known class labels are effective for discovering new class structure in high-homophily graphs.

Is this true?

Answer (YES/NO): NO